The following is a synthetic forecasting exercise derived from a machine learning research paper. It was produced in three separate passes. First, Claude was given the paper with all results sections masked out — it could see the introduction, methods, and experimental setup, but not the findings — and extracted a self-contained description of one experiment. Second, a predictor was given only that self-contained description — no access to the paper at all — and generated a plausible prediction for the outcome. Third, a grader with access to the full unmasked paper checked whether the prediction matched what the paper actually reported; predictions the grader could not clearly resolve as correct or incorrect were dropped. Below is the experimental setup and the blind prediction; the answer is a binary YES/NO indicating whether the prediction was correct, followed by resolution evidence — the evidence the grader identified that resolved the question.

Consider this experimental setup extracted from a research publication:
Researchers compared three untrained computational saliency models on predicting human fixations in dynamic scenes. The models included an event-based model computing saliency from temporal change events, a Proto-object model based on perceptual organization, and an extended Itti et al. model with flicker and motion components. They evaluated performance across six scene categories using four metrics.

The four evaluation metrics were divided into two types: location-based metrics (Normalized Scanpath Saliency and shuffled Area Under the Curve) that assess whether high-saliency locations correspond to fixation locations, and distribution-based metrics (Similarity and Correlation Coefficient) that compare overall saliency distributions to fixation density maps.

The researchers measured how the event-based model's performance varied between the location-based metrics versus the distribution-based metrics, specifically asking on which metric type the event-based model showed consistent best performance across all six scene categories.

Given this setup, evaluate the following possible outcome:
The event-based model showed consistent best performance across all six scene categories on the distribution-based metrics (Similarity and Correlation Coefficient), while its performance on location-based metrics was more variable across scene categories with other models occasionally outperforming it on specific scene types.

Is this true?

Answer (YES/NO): NO